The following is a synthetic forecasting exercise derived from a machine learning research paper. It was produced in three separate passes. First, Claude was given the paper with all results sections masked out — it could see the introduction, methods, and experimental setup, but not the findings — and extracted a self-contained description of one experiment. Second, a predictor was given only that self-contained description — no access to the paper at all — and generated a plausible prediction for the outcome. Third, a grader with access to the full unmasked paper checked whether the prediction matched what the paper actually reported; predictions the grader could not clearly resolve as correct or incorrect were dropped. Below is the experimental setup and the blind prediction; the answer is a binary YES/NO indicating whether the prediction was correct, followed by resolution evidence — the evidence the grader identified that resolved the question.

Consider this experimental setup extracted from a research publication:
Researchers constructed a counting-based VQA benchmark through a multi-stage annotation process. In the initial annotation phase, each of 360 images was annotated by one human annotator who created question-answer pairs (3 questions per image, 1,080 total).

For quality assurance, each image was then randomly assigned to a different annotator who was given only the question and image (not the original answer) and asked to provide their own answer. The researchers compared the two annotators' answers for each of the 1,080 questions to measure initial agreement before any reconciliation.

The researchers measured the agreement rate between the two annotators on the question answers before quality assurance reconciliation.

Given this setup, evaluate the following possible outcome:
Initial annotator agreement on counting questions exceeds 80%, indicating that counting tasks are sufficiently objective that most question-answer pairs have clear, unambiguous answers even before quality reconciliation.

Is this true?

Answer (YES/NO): NO